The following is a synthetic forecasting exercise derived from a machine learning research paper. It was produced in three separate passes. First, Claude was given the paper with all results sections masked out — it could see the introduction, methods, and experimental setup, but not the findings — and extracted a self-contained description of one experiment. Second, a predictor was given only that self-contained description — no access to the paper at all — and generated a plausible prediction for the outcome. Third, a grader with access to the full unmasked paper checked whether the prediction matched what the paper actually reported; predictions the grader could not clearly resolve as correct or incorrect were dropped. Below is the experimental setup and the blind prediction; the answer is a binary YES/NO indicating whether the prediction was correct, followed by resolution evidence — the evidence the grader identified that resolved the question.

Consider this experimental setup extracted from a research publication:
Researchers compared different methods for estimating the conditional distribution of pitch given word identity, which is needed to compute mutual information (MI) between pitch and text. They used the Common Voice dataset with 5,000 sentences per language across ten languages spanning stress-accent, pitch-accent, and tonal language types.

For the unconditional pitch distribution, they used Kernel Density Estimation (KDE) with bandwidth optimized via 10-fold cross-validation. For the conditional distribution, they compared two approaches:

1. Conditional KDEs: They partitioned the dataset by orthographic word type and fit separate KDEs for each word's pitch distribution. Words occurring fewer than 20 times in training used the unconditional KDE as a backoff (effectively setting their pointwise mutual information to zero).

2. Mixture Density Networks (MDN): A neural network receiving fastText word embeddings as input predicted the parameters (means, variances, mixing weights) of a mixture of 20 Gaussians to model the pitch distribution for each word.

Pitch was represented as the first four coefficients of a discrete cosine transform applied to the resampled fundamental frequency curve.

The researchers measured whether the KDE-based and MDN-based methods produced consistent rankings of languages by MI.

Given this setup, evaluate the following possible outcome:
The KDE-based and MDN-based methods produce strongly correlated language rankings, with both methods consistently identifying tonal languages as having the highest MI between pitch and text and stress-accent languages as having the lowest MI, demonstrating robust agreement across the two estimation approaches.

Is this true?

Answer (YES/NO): NO